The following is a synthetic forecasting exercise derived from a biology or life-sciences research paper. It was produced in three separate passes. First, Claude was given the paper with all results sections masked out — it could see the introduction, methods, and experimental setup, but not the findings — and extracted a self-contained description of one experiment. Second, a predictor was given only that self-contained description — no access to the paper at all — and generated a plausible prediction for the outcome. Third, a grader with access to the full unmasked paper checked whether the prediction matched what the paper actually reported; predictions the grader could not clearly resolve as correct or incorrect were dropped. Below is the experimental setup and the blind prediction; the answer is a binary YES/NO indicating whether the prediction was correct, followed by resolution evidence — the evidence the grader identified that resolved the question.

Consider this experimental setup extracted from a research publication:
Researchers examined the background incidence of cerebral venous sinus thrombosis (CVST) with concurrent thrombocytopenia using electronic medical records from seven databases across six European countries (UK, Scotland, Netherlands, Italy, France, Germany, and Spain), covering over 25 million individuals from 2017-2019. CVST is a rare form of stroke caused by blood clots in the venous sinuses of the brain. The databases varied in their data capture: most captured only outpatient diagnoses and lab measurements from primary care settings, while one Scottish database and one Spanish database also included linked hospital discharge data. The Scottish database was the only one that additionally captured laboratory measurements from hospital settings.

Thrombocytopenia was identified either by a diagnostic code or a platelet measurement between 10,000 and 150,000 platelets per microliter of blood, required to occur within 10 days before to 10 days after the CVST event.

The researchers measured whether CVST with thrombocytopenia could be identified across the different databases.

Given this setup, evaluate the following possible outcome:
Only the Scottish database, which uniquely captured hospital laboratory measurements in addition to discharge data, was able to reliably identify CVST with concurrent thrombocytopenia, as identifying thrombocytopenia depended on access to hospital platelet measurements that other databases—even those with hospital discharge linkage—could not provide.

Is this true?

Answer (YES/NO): NO